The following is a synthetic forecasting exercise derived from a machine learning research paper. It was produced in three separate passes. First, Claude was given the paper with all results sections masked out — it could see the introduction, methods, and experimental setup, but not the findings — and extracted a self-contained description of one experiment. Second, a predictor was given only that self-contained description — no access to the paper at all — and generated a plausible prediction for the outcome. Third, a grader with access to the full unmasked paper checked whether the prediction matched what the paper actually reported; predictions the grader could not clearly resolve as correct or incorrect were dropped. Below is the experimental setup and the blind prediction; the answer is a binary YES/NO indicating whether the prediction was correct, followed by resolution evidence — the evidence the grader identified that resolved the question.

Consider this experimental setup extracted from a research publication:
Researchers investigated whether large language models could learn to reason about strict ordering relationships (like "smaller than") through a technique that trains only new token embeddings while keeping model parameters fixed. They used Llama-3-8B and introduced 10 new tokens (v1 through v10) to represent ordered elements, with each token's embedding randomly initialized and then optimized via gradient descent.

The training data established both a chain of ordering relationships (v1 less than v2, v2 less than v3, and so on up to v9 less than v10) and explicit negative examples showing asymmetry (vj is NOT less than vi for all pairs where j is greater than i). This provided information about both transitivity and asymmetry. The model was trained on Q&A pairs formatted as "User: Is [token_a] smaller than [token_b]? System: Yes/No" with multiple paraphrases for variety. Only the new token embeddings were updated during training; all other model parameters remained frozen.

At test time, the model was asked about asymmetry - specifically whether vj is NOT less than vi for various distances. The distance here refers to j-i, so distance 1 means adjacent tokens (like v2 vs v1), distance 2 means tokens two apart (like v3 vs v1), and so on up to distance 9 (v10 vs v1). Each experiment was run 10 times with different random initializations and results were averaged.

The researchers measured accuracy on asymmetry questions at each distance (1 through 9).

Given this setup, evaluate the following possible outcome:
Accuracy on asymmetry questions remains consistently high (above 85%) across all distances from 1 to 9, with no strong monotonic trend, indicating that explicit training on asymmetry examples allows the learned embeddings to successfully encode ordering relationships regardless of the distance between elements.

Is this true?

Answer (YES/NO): NO